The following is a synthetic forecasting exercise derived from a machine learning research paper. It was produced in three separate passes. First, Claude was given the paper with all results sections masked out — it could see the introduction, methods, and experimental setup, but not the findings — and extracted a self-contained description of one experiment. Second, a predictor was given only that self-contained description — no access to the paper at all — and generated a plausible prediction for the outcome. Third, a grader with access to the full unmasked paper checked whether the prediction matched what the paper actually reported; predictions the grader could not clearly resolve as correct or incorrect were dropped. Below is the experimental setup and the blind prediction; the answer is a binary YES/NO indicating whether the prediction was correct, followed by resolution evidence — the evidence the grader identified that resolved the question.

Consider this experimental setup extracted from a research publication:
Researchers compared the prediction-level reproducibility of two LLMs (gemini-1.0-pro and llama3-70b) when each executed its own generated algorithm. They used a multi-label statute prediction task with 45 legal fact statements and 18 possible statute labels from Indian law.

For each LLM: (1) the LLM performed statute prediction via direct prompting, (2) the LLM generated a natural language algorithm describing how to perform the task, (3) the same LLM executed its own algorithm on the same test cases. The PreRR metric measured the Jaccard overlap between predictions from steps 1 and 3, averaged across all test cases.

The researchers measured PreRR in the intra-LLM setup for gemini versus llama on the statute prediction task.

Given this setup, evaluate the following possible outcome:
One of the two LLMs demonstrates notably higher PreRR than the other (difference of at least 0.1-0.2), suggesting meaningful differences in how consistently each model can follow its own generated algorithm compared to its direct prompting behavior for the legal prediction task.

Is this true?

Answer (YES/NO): NO